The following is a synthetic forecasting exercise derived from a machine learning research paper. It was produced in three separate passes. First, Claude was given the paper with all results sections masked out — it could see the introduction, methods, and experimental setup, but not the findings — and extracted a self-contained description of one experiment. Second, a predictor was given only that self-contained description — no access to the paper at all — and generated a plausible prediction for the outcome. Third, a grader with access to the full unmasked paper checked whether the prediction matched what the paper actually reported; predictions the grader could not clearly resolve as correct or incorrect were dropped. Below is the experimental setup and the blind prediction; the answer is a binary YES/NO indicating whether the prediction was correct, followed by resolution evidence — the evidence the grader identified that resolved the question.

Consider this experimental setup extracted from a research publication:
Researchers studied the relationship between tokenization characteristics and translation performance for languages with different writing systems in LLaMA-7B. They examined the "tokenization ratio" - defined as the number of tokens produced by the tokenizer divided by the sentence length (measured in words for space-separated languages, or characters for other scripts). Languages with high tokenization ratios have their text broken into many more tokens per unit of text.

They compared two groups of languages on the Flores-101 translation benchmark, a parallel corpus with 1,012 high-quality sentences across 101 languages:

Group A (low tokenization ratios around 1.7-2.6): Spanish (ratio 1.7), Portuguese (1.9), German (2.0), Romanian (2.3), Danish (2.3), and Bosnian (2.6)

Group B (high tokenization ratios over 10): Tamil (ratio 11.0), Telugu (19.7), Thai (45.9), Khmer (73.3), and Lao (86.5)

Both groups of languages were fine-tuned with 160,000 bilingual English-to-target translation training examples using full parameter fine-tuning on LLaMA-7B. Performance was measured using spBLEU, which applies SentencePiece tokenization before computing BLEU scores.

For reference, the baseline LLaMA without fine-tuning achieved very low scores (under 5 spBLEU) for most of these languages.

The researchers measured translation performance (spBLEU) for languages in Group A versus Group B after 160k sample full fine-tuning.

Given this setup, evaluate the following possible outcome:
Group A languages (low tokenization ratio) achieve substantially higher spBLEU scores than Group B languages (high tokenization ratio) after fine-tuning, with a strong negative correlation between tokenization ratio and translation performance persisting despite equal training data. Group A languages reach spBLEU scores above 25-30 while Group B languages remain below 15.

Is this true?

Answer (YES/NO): NO